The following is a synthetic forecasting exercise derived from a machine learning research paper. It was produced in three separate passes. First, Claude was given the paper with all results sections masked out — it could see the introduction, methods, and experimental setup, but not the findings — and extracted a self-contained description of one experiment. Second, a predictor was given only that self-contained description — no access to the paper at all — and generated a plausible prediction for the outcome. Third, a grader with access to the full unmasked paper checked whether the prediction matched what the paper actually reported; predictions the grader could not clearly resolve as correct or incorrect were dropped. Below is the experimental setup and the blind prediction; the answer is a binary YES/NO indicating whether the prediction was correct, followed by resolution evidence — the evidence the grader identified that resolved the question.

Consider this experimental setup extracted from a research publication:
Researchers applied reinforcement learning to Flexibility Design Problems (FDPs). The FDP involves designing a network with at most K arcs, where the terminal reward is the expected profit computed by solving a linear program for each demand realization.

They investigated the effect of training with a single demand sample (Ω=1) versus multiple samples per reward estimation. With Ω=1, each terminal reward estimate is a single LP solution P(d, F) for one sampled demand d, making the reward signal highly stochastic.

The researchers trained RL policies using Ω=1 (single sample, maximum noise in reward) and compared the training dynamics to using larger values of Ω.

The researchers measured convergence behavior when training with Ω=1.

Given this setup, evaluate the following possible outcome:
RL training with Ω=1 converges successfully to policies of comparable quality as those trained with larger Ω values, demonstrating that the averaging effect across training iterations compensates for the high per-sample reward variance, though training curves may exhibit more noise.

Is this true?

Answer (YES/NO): NO